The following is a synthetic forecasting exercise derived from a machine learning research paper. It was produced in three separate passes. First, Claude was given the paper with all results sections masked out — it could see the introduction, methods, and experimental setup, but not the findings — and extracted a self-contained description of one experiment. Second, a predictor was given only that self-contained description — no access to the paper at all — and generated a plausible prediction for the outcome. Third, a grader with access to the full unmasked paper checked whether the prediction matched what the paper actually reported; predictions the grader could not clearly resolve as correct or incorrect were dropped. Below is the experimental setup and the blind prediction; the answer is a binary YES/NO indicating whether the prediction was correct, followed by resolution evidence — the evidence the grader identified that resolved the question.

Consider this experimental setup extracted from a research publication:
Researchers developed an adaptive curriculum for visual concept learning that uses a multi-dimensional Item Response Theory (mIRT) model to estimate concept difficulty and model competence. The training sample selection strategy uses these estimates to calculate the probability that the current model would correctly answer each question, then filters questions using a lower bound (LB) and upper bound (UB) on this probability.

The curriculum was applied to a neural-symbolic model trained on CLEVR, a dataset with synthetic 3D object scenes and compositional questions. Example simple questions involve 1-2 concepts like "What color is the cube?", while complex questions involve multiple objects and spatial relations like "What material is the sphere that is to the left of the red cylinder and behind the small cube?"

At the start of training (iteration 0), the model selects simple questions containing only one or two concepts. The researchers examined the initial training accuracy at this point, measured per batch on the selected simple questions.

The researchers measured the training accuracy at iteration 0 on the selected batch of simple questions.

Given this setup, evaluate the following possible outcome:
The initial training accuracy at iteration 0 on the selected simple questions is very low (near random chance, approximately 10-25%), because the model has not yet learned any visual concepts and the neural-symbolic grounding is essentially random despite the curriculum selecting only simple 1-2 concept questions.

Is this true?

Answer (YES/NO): NO